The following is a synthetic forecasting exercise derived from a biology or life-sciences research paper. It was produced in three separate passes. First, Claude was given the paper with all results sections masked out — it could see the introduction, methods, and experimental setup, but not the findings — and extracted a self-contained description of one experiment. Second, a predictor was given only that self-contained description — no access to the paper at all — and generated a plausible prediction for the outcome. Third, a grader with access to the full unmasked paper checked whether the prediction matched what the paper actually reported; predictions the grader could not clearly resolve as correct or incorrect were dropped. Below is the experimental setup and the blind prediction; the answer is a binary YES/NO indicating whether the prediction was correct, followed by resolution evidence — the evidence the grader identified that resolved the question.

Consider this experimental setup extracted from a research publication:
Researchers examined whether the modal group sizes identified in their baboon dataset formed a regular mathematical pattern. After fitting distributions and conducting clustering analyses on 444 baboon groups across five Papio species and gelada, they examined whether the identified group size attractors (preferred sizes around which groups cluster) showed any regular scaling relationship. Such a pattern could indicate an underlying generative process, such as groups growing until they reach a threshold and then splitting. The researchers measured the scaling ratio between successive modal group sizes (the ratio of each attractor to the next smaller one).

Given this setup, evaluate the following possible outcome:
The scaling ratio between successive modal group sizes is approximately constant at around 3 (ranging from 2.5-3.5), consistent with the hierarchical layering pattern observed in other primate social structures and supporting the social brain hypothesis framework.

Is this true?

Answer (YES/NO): NO